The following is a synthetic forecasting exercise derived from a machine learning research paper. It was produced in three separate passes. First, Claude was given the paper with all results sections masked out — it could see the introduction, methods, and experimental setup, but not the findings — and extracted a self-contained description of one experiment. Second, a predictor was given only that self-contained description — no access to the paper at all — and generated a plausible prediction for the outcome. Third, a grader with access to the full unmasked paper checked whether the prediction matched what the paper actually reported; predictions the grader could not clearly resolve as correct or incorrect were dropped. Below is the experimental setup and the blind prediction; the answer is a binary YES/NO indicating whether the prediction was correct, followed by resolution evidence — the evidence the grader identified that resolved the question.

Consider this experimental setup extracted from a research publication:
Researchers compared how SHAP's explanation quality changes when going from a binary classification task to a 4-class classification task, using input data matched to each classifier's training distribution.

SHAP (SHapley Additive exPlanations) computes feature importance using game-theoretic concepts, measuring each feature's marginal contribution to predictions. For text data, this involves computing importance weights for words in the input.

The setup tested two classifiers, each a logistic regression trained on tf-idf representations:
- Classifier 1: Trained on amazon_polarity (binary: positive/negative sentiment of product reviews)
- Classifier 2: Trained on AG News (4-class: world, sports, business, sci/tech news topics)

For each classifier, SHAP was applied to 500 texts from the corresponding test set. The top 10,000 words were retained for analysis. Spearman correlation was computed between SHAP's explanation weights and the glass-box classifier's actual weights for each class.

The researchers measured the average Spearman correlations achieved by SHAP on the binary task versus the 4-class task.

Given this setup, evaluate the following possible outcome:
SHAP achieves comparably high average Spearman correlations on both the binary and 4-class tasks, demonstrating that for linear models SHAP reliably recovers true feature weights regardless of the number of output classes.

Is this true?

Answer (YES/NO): NO